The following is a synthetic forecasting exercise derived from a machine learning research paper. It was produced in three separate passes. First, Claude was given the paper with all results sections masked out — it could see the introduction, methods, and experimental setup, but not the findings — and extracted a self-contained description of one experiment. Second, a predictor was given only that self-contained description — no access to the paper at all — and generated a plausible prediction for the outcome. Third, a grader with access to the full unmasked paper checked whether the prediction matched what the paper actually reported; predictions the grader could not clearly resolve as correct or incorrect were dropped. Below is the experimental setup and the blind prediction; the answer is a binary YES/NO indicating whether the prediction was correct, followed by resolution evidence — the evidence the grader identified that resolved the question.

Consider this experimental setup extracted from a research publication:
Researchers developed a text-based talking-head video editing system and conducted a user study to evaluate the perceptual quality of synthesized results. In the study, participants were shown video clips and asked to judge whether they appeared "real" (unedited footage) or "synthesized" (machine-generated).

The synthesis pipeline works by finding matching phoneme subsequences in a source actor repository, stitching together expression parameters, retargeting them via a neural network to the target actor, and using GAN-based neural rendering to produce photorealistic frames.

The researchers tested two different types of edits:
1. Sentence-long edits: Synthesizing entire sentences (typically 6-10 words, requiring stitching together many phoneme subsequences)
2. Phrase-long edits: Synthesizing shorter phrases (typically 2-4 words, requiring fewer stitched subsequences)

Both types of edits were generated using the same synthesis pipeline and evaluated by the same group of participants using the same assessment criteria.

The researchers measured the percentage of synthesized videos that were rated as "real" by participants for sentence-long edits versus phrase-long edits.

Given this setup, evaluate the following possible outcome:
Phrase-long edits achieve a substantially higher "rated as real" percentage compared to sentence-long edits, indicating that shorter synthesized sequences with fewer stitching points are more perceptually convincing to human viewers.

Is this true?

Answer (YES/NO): YES